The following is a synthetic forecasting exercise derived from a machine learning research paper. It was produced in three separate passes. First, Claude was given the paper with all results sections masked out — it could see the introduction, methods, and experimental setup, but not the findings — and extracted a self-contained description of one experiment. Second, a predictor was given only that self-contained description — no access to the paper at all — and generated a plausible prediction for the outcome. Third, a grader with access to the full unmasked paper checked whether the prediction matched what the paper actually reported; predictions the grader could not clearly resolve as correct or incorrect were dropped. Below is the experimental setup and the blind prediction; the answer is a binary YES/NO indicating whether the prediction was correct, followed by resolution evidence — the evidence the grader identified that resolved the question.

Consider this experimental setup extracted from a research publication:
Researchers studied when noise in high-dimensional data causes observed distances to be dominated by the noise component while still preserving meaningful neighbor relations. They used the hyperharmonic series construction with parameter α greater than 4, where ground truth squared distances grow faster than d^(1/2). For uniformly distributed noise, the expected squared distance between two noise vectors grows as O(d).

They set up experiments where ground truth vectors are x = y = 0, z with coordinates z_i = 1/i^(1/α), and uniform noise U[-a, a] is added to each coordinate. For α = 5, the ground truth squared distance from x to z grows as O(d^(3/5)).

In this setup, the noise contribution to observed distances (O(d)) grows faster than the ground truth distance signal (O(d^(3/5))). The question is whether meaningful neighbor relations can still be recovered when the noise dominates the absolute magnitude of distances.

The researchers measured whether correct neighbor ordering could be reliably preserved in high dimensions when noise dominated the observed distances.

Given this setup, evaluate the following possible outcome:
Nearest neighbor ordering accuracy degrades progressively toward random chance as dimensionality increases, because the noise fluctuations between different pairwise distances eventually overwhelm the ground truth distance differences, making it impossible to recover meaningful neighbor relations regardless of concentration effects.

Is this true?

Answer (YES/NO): NO